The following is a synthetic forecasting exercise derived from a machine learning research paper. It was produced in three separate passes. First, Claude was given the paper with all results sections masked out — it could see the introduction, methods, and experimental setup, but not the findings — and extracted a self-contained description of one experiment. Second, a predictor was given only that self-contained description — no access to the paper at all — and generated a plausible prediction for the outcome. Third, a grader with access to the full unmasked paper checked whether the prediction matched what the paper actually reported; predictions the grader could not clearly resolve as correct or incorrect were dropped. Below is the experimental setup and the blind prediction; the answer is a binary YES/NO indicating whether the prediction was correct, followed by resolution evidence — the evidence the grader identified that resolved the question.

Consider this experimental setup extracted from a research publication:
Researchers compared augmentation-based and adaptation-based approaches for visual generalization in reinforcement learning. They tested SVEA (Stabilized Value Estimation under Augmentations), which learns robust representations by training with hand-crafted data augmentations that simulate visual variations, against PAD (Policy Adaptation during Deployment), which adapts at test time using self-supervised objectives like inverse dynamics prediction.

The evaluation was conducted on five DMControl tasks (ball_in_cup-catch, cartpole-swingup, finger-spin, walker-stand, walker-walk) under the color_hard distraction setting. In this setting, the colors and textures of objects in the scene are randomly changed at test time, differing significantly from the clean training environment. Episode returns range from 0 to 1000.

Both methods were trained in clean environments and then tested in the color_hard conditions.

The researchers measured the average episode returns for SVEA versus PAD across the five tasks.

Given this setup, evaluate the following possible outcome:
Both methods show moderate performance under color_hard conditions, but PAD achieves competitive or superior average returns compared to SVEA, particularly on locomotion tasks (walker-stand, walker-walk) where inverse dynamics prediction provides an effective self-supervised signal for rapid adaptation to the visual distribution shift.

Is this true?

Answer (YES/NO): NO